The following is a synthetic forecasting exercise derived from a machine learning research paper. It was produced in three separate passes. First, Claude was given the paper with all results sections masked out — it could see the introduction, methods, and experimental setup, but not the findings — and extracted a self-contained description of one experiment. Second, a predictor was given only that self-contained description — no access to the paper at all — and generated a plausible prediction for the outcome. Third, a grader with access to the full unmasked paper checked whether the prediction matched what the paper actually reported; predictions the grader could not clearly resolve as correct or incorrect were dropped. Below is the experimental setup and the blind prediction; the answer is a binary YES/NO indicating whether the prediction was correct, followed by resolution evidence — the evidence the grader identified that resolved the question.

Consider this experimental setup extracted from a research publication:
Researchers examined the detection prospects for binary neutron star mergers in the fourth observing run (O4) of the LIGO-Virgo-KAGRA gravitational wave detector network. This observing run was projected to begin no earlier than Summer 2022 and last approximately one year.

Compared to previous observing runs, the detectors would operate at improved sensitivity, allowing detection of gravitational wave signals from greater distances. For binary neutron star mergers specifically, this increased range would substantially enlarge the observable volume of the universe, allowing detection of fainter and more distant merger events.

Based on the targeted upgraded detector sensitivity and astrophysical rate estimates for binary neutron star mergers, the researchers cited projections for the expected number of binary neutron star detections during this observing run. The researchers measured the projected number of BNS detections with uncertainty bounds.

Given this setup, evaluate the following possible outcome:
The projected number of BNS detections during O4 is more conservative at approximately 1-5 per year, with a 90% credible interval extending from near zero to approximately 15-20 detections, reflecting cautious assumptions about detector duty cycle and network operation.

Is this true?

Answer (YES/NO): NO